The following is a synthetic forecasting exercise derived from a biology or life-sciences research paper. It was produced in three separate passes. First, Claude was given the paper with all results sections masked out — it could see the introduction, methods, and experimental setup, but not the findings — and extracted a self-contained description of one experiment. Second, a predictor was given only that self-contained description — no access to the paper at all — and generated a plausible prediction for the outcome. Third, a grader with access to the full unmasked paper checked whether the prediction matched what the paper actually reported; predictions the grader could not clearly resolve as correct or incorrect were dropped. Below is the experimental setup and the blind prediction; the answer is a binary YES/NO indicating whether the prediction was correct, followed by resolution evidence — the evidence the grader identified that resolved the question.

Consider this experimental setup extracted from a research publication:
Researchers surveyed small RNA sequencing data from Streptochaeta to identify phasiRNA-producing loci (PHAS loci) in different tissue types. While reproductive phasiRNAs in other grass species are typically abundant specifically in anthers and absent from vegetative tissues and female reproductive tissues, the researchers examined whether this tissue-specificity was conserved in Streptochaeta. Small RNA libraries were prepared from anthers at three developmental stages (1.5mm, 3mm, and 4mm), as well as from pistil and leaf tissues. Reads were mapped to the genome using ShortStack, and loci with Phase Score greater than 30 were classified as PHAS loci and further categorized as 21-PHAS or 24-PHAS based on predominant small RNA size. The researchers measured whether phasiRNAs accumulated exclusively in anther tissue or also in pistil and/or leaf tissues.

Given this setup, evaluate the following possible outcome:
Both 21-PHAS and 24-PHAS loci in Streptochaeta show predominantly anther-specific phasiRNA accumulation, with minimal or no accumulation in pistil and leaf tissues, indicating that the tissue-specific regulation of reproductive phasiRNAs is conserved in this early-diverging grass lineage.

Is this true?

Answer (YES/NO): NO